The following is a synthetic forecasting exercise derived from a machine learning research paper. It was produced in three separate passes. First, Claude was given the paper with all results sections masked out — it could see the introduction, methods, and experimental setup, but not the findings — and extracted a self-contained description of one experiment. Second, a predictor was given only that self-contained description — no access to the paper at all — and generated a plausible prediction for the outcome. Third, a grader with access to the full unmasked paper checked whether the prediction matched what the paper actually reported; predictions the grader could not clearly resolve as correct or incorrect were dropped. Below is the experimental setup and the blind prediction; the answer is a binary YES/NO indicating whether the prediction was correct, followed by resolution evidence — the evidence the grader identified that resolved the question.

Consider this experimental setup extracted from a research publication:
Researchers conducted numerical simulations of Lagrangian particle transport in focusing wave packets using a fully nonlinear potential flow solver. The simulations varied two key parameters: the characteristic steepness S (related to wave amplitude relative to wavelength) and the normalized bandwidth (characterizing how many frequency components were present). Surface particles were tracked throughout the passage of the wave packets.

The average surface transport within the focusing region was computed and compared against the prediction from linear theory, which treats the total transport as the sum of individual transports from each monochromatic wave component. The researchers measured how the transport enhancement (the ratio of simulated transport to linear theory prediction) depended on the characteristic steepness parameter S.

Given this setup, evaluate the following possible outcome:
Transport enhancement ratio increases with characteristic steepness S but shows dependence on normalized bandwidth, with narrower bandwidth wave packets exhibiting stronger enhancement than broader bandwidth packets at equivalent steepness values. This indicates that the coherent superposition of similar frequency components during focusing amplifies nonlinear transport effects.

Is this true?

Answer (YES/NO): NO